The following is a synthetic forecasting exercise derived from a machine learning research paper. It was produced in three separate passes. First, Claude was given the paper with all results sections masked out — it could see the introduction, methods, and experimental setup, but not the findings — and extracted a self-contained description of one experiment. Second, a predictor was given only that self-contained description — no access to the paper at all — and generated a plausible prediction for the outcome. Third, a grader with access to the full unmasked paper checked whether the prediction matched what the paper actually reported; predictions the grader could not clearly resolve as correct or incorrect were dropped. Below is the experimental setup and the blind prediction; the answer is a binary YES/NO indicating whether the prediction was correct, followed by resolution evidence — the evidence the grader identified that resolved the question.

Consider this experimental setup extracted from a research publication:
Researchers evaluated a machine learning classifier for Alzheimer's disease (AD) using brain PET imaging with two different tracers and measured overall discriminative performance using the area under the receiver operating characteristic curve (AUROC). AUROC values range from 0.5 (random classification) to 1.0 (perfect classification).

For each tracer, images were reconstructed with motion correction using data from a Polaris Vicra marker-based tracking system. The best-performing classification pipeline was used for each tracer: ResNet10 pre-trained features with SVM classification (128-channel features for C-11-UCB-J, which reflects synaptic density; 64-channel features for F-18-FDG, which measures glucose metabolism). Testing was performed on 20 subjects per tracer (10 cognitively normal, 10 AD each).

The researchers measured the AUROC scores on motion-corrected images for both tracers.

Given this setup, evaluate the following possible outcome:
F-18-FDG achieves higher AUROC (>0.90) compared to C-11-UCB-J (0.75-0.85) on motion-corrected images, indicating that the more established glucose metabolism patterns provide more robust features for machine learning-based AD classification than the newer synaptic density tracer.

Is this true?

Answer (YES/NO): NO